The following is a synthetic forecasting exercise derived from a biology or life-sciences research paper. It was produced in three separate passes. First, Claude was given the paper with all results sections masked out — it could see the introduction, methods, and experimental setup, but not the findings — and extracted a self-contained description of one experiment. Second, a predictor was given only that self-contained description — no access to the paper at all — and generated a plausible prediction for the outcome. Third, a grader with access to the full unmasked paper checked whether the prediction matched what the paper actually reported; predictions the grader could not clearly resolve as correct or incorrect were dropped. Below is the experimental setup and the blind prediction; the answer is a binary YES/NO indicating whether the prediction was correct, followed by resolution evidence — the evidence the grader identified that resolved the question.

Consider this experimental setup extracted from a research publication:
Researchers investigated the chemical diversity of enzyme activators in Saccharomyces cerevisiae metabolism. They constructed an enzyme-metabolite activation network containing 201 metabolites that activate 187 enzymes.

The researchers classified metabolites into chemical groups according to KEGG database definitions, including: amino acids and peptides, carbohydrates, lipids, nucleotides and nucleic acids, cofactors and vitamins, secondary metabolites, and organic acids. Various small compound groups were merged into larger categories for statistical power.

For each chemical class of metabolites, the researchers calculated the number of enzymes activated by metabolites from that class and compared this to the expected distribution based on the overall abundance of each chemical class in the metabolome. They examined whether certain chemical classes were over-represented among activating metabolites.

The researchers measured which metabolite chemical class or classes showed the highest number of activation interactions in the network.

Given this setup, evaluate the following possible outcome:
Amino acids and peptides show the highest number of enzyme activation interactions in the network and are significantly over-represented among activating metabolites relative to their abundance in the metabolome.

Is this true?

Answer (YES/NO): NO